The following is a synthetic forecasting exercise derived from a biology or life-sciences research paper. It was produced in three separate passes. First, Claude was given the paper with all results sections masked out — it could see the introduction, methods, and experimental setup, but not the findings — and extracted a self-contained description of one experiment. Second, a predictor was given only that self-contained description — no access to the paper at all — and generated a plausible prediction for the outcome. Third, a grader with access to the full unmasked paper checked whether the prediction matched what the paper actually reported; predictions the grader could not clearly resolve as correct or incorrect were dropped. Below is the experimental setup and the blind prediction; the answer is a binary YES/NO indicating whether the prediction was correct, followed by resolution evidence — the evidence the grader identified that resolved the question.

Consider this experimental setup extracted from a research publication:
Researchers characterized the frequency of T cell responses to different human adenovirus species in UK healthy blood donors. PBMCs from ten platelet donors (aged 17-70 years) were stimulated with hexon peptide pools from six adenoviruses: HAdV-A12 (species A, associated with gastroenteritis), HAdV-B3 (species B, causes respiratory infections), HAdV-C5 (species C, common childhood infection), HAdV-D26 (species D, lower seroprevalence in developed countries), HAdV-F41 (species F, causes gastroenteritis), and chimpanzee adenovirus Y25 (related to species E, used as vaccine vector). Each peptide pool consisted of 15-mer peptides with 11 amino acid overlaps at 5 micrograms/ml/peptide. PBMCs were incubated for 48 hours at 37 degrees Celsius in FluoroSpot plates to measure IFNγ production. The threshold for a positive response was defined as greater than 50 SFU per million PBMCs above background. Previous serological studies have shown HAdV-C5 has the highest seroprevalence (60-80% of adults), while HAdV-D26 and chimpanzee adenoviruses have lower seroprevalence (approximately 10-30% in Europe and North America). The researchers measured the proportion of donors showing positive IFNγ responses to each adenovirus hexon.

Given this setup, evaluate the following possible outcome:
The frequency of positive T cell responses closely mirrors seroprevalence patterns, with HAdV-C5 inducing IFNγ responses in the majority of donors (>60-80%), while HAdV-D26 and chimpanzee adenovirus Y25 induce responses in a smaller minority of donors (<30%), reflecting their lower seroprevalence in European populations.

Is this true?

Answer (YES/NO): NO